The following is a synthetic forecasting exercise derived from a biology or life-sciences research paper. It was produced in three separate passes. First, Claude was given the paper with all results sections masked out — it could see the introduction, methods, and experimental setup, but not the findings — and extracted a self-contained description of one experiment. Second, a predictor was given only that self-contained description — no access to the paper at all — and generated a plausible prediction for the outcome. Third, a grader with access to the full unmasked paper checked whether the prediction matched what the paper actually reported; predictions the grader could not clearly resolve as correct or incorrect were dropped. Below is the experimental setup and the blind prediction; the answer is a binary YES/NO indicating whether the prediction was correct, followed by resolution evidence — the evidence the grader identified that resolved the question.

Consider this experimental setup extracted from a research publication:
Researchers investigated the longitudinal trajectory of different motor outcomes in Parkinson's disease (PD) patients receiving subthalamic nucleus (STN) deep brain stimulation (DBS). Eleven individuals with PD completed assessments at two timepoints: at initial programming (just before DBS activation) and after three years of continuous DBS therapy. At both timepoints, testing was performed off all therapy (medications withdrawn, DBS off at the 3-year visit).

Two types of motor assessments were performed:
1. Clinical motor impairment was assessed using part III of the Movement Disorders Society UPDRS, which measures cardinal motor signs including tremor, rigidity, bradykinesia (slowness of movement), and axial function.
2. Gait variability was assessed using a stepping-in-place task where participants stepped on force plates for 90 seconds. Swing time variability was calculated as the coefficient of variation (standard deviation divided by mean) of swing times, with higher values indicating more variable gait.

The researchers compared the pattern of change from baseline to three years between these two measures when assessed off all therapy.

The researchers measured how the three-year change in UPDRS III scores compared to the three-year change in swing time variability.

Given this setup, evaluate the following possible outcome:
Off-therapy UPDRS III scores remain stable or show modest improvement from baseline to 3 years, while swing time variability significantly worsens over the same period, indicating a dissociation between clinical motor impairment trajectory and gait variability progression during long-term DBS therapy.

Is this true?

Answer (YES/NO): YES